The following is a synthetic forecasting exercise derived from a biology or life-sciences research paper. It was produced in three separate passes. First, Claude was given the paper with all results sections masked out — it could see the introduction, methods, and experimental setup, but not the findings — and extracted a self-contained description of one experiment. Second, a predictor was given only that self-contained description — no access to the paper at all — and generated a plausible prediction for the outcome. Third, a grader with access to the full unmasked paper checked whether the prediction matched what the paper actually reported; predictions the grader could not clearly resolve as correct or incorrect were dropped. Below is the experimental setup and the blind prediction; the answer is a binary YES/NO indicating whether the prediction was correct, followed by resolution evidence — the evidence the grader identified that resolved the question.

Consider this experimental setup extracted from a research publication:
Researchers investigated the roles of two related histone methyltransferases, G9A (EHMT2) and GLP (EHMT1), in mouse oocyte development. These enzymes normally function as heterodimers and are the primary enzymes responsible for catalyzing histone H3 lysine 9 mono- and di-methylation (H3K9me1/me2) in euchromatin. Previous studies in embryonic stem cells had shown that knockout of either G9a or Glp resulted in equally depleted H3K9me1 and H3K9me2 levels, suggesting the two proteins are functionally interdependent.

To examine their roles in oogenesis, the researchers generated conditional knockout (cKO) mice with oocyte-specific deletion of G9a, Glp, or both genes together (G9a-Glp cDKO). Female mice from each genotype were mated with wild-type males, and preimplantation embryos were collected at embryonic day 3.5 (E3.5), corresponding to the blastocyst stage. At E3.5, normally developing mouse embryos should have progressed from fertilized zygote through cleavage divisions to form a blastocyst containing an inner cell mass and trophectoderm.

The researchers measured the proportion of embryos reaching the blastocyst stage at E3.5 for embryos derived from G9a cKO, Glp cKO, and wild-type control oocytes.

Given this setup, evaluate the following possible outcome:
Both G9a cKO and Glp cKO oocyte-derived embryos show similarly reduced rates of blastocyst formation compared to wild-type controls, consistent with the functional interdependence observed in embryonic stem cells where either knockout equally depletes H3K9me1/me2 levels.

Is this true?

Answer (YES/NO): NO